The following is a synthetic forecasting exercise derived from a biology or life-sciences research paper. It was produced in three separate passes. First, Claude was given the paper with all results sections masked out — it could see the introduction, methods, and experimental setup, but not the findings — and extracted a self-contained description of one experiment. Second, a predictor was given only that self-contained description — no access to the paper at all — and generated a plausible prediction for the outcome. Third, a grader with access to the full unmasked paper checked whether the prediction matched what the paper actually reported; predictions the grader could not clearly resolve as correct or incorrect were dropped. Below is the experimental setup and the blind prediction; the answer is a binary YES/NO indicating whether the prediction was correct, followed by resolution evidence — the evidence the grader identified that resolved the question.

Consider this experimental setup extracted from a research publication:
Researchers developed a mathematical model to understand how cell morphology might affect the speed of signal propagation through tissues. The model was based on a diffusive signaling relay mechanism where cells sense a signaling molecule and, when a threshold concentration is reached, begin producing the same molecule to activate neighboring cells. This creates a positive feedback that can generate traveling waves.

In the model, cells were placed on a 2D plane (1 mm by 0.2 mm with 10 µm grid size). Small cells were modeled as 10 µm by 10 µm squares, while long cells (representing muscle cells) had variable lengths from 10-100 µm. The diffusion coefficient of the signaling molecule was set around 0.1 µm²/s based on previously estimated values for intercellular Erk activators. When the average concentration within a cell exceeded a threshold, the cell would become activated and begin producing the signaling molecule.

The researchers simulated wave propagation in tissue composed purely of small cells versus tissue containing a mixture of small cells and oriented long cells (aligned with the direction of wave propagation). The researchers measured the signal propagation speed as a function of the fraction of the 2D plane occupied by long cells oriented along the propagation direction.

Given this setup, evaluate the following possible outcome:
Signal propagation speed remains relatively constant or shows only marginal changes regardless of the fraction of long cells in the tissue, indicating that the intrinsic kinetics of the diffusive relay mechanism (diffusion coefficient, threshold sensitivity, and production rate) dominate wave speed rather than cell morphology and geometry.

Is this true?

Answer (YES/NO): NO